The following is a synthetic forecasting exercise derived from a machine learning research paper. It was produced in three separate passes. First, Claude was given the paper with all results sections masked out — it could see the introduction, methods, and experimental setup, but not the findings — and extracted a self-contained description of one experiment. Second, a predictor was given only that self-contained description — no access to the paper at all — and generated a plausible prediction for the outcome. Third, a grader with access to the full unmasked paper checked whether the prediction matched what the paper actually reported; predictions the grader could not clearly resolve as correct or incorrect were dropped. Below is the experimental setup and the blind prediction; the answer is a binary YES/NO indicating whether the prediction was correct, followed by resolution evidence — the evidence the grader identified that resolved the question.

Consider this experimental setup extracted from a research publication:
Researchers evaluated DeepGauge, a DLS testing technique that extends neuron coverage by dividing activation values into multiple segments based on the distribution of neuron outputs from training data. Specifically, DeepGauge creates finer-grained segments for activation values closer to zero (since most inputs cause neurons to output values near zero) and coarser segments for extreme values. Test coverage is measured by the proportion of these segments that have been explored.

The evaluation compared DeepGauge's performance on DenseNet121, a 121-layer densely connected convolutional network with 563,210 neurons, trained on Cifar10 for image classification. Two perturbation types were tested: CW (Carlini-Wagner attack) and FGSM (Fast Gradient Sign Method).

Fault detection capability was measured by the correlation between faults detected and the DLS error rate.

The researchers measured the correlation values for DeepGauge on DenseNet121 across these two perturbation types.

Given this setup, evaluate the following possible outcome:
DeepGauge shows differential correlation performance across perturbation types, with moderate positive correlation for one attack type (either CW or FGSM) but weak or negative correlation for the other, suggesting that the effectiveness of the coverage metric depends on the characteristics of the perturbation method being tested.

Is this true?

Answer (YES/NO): NO